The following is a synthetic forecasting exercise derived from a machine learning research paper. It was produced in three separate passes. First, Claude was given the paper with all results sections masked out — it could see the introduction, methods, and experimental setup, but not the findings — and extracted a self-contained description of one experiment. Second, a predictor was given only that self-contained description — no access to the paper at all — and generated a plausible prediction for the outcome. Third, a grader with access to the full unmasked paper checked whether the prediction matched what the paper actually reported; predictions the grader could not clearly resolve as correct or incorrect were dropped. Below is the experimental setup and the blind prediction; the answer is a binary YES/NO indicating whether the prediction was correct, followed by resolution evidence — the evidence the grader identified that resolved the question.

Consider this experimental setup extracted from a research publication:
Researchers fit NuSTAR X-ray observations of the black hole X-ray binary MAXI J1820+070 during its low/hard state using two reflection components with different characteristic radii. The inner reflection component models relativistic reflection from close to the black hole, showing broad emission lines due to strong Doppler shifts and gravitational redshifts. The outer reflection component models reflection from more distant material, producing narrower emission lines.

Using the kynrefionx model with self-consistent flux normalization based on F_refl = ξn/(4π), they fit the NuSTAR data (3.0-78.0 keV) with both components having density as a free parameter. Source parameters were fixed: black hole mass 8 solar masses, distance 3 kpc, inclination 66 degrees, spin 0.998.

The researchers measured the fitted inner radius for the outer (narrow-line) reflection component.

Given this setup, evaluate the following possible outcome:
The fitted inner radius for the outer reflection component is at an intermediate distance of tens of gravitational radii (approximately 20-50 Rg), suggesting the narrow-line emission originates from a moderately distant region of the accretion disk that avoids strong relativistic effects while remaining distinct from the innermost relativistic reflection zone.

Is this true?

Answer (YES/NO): NO